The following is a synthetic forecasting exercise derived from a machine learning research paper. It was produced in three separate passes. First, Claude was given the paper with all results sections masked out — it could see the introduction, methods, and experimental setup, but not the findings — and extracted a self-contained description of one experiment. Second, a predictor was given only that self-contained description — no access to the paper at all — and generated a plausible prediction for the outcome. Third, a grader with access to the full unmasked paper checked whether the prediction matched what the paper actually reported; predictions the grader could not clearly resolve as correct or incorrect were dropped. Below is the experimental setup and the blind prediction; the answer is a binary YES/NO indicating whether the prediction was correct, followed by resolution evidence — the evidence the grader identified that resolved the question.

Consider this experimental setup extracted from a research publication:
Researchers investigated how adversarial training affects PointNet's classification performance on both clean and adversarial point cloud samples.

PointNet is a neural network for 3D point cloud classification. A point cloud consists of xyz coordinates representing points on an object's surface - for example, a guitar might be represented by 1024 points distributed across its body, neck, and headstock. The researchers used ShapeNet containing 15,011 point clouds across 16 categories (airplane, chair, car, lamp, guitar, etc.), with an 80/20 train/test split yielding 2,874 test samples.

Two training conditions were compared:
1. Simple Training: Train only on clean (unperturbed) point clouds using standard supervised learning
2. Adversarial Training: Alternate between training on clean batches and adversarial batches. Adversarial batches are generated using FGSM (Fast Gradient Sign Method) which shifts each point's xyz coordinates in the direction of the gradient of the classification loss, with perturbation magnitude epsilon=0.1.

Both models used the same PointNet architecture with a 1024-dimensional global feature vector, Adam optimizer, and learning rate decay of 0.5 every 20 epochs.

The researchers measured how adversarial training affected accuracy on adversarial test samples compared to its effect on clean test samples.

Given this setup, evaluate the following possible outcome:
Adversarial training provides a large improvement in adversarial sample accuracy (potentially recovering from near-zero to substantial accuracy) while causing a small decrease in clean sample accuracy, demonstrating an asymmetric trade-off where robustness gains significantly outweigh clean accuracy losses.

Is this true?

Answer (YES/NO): NO